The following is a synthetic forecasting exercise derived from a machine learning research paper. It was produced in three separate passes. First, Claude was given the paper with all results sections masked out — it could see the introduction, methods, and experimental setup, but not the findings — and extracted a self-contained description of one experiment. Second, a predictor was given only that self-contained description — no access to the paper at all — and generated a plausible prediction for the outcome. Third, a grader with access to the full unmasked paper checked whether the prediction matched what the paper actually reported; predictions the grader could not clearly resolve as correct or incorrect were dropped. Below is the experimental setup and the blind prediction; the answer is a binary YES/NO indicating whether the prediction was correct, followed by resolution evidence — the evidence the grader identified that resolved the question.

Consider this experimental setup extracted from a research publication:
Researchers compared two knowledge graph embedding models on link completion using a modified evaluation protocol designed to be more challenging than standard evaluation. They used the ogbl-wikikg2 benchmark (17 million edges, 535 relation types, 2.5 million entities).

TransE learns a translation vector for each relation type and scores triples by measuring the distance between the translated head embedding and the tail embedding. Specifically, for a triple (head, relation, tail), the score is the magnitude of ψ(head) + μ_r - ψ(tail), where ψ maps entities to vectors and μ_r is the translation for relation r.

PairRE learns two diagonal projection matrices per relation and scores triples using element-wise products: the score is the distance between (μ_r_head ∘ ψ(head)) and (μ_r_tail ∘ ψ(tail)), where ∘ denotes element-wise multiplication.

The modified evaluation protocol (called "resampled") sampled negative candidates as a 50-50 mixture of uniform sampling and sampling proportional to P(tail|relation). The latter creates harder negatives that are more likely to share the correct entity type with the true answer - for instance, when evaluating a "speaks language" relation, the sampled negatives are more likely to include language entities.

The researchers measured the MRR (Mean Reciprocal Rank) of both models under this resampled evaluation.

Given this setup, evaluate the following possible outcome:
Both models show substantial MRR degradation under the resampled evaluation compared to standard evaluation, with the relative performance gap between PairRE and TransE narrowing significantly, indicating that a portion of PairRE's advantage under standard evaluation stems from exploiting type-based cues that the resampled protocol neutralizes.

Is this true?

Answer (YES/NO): NO